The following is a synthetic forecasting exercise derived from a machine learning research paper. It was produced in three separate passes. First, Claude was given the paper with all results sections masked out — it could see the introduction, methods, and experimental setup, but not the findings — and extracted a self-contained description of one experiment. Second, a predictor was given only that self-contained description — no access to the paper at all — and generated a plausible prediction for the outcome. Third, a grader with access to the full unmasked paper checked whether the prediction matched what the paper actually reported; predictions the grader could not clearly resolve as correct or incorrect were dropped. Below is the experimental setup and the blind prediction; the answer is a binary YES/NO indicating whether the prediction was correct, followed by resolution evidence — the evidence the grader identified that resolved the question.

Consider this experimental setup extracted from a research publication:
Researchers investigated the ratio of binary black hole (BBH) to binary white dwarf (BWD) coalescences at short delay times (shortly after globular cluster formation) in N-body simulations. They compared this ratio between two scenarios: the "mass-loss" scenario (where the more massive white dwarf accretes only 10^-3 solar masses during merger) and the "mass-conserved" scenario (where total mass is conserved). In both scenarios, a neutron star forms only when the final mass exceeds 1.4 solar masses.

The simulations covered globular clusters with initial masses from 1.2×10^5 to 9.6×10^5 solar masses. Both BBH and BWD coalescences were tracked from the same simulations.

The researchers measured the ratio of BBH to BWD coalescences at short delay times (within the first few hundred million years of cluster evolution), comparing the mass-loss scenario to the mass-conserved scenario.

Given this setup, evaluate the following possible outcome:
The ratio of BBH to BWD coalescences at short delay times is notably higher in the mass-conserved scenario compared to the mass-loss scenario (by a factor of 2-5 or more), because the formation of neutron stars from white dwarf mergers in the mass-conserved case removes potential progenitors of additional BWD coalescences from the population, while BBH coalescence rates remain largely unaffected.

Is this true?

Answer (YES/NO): NO